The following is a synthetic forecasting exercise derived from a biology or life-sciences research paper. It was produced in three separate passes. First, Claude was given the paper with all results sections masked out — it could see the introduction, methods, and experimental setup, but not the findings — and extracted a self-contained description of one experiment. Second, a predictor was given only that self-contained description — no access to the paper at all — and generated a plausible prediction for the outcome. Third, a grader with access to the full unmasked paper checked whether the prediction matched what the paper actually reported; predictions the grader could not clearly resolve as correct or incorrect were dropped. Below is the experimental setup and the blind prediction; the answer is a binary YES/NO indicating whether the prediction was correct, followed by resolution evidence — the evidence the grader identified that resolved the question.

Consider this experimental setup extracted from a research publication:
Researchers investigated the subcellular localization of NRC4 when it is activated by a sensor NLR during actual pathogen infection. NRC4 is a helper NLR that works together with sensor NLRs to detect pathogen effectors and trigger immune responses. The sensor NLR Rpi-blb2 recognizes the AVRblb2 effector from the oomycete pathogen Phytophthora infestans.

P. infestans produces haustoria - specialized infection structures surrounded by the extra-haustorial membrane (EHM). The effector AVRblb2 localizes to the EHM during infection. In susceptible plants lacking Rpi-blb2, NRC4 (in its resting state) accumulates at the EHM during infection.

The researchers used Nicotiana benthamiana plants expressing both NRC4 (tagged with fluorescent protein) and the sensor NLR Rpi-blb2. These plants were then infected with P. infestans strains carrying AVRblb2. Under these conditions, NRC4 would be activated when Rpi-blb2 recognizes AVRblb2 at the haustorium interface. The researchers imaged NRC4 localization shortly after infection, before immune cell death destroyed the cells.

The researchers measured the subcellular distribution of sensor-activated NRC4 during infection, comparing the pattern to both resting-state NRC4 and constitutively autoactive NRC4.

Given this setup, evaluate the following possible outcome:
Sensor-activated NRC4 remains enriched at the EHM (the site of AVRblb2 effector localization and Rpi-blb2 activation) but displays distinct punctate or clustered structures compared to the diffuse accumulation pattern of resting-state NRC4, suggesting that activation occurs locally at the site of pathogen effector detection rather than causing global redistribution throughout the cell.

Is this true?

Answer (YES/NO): NO